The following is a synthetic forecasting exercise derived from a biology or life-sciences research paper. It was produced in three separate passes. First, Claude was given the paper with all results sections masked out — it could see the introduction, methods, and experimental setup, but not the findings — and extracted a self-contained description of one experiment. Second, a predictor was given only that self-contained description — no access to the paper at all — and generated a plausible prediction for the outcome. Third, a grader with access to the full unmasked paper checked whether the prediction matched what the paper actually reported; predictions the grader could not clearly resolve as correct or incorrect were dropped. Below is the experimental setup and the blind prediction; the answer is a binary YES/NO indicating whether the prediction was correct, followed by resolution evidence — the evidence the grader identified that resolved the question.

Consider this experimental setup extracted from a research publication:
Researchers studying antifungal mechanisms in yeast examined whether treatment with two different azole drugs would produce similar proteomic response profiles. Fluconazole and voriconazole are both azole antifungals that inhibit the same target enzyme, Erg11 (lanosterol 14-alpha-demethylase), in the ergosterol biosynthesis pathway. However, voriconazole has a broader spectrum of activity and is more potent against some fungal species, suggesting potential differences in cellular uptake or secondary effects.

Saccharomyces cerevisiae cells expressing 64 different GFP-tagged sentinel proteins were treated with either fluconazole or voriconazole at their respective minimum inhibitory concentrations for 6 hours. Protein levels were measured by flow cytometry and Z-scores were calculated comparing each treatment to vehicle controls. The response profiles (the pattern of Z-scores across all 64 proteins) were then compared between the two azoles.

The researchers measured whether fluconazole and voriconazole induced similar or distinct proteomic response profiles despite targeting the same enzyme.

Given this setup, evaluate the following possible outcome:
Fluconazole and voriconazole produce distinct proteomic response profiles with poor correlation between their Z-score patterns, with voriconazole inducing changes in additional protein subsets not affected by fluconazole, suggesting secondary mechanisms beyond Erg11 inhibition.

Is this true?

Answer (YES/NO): NO